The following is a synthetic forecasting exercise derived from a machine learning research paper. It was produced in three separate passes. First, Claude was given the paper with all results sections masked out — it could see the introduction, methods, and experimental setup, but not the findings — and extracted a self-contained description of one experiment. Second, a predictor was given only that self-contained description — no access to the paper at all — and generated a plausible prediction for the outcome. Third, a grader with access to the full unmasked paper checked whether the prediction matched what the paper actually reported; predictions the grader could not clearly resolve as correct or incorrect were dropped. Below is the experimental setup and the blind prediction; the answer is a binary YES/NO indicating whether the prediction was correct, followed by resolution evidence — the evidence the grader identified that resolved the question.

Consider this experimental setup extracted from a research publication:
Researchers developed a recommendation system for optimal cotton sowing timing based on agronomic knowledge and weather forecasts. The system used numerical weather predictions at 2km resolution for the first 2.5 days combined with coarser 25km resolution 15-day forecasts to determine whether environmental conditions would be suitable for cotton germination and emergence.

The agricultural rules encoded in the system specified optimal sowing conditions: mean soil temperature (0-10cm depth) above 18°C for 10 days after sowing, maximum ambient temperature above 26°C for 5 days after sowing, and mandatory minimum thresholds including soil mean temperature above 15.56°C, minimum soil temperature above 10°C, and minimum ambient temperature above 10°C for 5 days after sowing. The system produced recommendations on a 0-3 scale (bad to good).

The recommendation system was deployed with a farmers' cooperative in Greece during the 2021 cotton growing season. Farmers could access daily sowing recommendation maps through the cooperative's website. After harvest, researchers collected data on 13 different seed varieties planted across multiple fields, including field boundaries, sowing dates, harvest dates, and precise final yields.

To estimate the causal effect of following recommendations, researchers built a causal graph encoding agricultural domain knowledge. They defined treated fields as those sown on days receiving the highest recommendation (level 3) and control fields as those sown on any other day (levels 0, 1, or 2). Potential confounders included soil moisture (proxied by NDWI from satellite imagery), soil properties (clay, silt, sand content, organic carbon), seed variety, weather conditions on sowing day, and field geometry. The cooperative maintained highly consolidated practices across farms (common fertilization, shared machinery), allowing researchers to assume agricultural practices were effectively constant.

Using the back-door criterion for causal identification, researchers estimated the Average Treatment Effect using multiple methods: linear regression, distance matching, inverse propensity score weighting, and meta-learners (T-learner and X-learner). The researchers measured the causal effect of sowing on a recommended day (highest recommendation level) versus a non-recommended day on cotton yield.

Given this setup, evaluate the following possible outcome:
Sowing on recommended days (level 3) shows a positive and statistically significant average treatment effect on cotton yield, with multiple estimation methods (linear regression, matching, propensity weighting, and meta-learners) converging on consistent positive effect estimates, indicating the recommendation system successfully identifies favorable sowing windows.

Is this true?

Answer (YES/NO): YES